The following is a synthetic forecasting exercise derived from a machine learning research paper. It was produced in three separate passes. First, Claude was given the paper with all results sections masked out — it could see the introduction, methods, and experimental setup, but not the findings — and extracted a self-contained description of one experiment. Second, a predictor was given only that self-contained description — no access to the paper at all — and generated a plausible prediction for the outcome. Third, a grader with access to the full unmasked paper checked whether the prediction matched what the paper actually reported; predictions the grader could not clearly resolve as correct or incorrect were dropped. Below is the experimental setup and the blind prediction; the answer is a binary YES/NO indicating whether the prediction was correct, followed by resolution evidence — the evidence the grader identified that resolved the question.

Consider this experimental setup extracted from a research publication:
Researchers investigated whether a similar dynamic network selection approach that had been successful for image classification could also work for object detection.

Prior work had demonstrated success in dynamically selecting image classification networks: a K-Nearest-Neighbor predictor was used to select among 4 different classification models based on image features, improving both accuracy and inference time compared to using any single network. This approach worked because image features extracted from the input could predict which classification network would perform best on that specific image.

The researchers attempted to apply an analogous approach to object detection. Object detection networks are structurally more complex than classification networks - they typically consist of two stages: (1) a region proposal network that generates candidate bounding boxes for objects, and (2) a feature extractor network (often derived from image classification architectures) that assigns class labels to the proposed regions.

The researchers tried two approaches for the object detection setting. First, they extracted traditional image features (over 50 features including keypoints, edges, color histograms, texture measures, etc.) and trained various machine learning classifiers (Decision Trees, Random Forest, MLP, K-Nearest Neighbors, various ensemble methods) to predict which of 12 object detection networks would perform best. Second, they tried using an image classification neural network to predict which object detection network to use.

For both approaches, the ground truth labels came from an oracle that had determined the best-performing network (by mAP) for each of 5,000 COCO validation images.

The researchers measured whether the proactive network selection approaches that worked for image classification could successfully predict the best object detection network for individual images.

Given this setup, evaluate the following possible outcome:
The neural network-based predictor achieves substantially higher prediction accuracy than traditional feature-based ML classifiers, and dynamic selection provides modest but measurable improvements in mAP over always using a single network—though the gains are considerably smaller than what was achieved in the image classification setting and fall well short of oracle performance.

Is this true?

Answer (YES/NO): NO